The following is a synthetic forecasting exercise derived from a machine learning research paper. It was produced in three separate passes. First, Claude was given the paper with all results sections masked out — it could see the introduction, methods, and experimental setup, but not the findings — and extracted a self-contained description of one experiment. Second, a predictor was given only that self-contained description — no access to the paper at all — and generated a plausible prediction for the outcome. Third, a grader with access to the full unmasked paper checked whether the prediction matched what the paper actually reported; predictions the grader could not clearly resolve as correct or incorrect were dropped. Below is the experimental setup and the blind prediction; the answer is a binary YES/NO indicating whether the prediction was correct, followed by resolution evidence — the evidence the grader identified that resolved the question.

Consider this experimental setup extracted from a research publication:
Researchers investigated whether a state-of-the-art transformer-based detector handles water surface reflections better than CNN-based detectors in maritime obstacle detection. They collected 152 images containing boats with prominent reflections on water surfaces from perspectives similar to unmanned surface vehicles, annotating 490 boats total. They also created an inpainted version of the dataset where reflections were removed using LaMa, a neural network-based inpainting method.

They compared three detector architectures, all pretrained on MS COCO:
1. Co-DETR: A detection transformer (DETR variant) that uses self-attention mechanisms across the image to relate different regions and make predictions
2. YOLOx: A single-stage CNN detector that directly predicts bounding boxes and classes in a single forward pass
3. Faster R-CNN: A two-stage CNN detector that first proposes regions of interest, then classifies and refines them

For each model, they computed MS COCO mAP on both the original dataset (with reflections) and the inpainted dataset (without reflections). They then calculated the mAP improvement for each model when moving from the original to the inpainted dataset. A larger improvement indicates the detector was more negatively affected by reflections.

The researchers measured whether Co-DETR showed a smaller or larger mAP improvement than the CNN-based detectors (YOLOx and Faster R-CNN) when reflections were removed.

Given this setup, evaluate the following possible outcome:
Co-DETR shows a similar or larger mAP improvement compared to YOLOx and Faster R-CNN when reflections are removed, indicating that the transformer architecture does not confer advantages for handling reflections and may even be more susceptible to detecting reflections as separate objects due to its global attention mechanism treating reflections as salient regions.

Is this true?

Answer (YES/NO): NO